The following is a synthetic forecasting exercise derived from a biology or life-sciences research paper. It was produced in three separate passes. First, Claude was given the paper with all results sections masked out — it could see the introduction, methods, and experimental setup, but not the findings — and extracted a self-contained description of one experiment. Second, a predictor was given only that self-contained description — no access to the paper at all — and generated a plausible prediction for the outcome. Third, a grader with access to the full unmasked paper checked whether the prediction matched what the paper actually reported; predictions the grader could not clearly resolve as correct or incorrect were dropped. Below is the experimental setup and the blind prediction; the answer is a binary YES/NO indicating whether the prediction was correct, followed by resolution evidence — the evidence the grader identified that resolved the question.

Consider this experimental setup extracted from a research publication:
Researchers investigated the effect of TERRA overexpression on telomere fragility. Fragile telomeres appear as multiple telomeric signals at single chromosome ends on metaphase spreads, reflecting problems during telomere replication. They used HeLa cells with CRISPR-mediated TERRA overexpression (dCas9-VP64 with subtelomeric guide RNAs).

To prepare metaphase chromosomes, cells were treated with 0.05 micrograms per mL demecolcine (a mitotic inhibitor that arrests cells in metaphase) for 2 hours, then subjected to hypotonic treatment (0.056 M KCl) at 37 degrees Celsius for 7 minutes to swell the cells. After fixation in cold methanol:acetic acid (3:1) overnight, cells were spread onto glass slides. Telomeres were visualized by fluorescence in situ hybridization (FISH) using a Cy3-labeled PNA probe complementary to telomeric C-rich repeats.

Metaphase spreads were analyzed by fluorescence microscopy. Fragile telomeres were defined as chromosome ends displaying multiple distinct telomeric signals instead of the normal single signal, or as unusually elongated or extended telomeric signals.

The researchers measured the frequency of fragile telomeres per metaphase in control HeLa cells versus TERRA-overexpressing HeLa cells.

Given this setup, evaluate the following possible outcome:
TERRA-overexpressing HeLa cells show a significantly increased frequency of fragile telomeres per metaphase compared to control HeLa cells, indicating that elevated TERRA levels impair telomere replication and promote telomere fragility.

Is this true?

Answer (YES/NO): YES